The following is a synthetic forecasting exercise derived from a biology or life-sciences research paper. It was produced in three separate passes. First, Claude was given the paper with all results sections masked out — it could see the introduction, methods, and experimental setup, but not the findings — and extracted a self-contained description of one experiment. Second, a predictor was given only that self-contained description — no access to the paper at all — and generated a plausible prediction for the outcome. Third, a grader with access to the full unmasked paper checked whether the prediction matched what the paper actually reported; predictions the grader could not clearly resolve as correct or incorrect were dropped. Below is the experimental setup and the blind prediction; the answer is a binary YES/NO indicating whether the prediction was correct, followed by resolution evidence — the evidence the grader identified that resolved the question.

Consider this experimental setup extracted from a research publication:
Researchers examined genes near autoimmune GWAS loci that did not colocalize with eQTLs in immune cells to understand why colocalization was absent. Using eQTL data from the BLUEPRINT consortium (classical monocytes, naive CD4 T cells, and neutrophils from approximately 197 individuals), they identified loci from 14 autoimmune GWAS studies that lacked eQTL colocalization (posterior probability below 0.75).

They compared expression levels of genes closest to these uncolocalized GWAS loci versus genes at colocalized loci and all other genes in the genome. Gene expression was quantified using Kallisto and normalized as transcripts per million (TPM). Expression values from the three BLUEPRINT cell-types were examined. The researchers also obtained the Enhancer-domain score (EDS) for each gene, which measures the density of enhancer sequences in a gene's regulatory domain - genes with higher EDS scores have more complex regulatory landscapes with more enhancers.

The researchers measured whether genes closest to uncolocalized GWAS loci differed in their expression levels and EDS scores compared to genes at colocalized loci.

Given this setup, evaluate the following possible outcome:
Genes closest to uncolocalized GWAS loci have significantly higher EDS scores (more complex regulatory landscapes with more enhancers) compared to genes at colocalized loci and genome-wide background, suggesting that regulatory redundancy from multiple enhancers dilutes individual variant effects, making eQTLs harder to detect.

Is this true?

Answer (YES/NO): YES